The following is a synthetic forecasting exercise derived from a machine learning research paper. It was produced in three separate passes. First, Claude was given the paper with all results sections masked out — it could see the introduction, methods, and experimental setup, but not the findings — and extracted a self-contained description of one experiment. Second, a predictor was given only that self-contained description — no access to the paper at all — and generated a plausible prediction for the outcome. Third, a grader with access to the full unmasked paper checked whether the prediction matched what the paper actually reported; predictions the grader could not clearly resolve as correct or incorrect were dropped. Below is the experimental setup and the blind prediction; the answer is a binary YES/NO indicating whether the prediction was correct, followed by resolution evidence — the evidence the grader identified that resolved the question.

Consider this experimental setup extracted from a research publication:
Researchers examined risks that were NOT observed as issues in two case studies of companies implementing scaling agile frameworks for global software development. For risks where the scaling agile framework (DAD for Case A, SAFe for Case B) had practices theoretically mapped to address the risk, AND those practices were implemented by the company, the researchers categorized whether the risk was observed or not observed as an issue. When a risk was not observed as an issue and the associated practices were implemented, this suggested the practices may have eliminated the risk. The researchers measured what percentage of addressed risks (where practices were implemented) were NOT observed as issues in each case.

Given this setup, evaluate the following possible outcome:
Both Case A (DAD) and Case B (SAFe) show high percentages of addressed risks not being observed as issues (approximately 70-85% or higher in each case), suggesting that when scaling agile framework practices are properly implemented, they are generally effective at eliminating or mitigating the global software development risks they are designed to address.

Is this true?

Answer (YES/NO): NO